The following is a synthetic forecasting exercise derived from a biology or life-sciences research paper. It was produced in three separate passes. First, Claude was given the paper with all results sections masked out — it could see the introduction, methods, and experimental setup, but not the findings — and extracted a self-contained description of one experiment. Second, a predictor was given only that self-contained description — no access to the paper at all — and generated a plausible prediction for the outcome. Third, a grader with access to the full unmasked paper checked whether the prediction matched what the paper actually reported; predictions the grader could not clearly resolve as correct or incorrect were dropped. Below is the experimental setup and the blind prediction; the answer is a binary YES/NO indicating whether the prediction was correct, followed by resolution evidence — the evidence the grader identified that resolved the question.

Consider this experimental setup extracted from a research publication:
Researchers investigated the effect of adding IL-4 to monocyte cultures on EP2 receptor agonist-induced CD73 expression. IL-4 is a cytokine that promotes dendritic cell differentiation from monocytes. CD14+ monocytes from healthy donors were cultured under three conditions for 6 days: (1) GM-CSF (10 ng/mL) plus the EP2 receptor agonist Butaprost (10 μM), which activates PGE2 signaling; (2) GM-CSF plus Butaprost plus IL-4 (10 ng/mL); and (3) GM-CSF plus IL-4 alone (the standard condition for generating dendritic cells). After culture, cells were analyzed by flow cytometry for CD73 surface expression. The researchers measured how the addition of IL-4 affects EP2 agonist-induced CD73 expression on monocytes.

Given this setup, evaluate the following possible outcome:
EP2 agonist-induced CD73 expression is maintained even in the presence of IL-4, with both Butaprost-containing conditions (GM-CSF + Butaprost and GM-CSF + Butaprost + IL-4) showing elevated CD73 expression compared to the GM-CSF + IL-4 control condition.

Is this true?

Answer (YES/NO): NO